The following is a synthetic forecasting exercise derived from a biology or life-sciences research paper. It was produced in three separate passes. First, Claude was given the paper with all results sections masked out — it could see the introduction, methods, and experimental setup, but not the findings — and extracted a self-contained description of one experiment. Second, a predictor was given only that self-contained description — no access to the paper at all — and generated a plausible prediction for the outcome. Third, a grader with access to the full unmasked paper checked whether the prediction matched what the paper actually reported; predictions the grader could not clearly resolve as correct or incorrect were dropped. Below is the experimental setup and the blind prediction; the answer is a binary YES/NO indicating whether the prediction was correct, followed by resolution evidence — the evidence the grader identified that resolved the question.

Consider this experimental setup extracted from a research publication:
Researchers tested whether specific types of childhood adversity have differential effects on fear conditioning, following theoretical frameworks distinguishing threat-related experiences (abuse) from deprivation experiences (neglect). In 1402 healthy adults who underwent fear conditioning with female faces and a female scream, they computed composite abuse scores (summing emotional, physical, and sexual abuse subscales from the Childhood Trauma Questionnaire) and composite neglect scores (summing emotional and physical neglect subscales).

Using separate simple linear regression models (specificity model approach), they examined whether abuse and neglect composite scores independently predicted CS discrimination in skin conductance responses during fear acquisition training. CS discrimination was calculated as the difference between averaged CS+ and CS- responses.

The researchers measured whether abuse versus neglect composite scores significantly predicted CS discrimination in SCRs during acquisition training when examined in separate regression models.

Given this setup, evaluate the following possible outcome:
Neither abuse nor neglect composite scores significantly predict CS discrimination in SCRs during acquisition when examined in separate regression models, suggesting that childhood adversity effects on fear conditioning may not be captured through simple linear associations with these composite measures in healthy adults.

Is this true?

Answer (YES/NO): NO